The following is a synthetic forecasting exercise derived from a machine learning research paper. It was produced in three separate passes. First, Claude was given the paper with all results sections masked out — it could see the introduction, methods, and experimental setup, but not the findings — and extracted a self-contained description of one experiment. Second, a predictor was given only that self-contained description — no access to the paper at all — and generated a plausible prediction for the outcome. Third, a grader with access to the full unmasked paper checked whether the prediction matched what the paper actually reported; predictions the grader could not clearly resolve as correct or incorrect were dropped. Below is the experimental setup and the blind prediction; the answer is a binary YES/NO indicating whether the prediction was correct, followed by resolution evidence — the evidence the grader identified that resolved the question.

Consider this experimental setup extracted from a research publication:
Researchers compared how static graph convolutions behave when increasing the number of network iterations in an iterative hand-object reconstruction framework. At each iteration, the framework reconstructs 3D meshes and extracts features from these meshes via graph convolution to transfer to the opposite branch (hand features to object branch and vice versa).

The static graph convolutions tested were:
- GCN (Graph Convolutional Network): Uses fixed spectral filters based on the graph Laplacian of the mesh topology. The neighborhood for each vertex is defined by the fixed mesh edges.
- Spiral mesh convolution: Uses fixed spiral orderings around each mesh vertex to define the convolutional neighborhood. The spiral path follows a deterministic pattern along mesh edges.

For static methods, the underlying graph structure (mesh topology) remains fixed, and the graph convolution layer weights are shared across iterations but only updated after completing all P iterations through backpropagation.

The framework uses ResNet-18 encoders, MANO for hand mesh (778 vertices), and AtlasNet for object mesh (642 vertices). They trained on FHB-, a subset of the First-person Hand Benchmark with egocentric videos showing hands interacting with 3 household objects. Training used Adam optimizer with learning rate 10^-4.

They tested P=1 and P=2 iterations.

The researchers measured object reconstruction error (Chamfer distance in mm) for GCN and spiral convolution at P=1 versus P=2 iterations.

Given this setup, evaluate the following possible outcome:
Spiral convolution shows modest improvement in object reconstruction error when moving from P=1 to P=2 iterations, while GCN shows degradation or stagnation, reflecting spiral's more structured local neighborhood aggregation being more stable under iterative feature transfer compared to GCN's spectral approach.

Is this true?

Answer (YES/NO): NO